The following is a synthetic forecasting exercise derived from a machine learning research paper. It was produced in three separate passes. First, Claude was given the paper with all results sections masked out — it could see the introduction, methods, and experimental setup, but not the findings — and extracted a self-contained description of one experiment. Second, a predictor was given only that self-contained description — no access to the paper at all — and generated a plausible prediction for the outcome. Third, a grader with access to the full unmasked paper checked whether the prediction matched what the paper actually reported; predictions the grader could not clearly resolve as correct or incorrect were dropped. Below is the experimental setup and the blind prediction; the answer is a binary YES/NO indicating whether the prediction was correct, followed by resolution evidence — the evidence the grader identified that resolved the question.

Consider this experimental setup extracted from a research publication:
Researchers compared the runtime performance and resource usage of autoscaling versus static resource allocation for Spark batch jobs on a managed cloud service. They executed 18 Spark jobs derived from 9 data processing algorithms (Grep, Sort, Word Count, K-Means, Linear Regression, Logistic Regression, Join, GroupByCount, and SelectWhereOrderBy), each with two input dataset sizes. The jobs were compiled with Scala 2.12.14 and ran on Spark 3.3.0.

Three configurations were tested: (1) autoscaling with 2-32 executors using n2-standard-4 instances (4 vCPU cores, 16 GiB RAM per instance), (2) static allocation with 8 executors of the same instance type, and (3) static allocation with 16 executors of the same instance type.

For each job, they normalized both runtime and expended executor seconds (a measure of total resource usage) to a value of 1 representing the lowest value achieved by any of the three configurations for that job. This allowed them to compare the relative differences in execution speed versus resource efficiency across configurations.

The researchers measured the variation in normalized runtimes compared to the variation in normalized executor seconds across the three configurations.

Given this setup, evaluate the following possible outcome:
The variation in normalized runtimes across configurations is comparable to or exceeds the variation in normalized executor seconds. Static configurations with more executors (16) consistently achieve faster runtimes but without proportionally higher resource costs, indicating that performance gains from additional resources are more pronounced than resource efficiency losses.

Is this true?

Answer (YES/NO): NO